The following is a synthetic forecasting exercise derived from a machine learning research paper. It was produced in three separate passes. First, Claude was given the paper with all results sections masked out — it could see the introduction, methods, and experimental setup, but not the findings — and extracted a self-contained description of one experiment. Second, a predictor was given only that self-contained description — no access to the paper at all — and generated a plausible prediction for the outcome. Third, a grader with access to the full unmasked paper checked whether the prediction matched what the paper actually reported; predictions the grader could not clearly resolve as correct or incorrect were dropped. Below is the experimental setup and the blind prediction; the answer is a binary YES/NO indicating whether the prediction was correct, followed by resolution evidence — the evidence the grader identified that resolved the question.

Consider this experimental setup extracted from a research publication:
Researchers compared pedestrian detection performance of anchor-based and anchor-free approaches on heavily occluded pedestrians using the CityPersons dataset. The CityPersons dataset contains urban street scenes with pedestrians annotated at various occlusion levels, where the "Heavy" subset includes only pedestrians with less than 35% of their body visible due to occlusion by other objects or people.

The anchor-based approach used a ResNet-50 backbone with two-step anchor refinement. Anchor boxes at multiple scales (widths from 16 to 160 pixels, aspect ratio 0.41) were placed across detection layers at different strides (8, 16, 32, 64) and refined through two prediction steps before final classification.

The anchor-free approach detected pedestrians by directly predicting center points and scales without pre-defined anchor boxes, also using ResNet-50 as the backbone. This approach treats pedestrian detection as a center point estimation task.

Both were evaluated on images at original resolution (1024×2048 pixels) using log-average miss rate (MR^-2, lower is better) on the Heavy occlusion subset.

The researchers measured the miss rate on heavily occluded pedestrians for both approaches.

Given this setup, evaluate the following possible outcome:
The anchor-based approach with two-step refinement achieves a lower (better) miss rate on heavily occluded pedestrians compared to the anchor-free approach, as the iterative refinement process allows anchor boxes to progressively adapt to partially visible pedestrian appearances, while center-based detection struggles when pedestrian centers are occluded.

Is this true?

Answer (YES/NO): NO